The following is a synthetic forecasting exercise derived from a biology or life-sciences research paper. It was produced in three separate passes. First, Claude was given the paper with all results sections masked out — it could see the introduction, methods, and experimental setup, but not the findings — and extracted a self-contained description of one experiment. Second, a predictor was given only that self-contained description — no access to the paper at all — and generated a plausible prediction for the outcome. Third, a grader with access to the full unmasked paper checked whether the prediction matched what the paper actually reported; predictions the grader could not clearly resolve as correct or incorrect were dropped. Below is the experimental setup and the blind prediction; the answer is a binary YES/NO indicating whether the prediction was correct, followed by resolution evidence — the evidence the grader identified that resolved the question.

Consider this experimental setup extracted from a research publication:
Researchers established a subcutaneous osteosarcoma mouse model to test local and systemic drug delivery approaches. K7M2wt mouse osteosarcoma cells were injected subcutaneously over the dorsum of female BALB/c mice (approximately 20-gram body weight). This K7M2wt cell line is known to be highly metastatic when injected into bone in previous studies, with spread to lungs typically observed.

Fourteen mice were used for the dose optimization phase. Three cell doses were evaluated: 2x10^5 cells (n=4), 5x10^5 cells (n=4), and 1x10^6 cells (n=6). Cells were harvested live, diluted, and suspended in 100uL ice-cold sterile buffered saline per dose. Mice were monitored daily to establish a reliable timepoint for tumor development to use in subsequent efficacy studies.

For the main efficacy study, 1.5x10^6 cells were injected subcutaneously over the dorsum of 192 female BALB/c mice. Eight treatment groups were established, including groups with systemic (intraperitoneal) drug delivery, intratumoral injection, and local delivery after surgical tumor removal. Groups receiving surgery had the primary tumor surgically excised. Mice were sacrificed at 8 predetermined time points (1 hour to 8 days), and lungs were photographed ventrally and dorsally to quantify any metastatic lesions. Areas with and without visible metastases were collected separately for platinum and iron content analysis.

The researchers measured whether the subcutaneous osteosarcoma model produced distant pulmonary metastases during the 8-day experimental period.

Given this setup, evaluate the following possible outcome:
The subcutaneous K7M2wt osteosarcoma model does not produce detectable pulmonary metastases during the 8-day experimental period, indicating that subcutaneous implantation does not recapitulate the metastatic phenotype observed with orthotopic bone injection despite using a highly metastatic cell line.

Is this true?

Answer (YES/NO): YES